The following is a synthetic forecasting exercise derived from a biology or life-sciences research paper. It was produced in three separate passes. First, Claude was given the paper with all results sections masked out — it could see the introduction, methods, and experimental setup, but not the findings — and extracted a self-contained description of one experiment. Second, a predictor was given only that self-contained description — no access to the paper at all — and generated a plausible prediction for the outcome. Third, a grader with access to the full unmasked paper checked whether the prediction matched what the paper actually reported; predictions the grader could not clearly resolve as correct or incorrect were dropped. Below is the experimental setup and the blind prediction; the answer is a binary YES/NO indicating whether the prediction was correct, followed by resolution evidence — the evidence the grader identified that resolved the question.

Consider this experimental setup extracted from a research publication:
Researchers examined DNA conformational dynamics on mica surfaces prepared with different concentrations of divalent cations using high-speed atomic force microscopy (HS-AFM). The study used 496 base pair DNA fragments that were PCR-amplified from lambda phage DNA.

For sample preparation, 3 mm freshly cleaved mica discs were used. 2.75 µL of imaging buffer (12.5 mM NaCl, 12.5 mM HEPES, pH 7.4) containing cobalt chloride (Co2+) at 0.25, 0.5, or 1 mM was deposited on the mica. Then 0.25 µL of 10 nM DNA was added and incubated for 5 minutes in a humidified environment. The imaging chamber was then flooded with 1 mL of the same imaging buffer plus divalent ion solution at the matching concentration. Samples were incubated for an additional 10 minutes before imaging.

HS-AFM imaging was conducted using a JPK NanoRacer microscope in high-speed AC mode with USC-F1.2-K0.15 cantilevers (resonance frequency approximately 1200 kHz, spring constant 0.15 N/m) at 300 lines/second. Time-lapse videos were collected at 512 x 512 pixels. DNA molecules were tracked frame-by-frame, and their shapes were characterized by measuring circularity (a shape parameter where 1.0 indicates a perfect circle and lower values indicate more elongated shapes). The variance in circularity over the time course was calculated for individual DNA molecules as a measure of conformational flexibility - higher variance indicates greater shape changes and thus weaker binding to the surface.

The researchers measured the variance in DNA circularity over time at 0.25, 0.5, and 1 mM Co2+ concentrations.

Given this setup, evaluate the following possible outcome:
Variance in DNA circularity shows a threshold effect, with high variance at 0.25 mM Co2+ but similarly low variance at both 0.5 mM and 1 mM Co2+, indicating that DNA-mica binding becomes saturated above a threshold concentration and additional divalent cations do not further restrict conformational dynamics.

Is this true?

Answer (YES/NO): NO